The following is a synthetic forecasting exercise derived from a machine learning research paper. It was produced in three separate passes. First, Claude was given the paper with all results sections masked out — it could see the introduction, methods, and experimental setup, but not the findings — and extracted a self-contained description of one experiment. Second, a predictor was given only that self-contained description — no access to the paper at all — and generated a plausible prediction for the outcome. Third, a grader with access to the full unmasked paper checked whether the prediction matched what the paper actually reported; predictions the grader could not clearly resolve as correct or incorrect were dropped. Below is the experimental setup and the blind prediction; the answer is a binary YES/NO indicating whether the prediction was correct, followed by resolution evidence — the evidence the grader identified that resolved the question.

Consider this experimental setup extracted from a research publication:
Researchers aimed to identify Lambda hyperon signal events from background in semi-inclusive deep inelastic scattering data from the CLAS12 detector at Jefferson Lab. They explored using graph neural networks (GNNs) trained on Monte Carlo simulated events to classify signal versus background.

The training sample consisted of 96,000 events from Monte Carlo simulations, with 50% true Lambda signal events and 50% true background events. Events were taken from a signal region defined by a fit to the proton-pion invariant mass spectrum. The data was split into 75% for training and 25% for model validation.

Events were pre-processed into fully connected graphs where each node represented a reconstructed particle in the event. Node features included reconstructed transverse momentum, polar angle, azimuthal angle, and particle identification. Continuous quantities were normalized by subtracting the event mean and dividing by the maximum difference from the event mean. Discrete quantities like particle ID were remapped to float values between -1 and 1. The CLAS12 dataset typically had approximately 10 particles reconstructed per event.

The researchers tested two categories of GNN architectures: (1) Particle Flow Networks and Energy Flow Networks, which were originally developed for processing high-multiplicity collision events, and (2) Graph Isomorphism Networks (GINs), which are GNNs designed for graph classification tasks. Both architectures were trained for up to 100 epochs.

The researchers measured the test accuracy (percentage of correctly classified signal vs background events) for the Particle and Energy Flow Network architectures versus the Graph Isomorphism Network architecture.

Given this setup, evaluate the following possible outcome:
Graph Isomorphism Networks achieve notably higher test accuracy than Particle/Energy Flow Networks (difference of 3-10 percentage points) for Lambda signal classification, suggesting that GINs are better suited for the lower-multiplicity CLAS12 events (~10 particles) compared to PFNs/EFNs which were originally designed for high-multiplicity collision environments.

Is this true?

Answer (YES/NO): NO